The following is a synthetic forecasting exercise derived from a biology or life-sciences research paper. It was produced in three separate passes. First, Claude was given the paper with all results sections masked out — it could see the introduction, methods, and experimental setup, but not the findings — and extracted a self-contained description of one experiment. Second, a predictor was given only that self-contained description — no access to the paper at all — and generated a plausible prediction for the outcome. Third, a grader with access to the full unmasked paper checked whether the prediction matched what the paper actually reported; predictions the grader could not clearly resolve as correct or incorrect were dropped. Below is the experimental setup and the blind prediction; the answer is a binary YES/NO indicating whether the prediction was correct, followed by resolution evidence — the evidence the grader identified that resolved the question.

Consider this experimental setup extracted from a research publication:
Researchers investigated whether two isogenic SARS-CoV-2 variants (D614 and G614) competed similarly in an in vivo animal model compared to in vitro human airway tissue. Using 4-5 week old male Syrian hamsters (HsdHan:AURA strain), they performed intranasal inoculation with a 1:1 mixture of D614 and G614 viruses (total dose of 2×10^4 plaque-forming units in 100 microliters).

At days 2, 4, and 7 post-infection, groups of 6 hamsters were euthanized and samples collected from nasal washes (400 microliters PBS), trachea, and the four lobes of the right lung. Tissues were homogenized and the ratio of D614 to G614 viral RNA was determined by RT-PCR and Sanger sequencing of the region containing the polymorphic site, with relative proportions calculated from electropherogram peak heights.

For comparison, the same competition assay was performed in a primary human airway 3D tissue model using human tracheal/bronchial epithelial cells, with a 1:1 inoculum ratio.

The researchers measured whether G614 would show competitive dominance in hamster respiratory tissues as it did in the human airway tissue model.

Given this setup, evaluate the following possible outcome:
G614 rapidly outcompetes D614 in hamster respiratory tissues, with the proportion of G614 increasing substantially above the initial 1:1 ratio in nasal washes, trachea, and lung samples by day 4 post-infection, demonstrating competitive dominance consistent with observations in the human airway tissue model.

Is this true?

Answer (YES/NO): NO